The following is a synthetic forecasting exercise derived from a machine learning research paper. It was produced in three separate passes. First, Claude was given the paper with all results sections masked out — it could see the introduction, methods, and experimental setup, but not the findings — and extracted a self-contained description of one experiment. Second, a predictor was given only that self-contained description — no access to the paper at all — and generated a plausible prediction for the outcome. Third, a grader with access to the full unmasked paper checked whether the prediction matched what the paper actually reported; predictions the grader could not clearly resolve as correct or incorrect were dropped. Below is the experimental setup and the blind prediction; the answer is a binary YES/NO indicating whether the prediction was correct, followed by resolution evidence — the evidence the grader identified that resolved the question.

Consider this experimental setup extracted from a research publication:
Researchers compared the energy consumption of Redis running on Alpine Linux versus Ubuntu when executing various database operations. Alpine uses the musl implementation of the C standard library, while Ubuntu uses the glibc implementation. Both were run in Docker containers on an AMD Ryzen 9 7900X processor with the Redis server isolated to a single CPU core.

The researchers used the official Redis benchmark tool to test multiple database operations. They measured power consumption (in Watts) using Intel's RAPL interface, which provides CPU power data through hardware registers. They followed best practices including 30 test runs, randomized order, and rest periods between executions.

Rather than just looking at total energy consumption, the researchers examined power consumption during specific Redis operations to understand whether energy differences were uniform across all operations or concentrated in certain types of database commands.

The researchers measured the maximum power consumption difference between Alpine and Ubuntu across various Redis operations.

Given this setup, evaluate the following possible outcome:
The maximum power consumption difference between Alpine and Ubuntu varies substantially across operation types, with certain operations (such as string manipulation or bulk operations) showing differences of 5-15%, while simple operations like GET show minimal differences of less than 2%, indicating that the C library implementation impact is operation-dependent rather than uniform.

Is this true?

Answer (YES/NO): NO